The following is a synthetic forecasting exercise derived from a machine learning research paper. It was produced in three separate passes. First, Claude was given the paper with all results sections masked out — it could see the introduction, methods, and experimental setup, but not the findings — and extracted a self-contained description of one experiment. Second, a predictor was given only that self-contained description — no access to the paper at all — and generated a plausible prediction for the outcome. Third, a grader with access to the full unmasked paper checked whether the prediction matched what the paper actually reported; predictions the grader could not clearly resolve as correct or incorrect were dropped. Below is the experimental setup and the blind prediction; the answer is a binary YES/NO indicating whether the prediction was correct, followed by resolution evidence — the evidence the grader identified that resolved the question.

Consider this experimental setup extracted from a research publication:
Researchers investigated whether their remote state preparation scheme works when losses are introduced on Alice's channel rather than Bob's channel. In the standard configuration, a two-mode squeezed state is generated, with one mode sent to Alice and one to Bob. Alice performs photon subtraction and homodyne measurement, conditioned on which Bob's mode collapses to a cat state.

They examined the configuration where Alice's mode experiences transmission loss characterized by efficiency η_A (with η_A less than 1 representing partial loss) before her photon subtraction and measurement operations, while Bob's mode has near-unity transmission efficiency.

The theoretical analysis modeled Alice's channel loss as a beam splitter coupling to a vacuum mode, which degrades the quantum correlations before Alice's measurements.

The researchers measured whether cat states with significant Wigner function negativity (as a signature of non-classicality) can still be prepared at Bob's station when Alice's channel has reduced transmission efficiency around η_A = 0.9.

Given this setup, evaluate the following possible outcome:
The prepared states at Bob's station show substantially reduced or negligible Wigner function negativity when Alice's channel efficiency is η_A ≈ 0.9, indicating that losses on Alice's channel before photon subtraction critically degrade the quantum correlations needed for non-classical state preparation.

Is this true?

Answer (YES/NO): NO